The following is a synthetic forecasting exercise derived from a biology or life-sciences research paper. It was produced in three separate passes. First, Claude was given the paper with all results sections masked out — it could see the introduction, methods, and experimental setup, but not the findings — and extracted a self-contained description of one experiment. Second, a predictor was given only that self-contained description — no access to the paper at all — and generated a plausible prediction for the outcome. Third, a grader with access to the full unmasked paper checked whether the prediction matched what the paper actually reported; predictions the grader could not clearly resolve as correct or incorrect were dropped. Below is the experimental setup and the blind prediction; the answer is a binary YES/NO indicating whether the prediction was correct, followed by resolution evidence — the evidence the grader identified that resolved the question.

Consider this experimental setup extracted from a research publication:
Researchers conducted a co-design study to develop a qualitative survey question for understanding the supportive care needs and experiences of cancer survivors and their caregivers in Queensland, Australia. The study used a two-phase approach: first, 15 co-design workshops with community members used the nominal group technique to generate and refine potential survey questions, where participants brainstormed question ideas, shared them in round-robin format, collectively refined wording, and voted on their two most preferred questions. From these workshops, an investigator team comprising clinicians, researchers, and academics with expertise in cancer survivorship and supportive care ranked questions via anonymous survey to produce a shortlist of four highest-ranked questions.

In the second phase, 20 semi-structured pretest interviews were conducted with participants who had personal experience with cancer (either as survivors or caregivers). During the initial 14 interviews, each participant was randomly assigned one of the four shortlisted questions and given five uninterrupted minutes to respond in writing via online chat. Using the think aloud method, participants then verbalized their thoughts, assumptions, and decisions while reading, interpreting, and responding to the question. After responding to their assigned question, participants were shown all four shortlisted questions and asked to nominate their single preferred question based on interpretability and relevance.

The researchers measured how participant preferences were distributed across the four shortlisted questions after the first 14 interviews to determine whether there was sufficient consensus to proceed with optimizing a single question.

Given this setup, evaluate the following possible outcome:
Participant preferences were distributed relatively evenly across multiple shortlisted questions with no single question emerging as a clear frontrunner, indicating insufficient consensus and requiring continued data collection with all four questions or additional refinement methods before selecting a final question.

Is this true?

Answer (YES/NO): NO